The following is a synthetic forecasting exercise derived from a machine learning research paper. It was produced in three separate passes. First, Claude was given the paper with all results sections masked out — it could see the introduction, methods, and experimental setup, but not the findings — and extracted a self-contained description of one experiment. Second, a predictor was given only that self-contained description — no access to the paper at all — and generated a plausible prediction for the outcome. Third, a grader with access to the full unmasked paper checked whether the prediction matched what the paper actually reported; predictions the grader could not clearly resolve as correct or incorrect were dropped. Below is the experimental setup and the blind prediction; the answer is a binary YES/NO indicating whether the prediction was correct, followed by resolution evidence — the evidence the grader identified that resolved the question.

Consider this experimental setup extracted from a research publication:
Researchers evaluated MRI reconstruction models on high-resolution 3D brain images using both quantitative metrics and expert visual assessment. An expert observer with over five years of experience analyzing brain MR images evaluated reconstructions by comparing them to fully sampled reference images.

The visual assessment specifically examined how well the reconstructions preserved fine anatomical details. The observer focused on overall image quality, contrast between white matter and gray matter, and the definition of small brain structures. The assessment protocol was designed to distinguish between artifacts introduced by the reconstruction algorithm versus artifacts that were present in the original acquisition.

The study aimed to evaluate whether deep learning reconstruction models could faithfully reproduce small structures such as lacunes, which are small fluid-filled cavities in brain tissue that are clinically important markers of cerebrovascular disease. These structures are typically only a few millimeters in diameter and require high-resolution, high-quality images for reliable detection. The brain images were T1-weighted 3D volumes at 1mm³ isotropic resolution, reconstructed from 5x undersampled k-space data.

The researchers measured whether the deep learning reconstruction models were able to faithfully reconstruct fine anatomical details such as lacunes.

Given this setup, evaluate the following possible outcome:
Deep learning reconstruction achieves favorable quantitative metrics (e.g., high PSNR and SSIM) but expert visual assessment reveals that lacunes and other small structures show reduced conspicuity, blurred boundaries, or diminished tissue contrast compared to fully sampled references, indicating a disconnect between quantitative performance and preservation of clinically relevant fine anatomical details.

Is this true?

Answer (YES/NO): YES